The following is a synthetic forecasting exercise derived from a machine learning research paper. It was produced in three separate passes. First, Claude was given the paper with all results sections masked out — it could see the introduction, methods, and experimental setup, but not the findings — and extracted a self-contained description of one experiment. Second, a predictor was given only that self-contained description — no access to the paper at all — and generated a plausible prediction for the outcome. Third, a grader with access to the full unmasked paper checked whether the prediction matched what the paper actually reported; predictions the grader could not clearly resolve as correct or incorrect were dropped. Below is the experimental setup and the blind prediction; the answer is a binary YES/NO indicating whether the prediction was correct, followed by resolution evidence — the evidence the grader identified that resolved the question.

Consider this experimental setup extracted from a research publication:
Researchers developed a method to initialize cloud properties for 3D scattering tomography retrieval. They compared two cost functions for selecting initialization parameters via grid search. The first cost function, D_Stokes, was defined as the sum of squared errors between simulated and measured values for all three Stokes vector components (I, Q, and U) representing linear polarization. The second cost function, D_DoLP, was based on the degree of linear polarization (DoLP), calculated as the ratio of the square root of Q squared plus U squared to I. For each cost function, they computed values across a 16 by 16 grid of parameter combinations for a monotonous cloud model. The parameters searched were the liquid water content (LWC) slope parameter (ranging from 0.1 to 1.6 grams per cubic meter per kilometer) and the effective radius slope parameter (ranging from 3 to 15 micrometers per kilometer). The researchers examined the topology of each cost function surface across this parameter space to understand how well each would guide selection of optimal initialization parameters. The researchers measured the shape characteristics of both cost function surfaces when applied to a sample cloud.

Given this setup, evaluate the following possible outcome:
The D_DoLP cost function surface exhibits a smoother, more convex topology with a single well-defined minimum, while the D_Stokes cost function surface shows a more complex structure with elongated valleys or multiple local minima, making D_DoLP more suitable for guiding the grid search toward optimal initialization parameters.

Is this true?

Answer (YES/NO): YES